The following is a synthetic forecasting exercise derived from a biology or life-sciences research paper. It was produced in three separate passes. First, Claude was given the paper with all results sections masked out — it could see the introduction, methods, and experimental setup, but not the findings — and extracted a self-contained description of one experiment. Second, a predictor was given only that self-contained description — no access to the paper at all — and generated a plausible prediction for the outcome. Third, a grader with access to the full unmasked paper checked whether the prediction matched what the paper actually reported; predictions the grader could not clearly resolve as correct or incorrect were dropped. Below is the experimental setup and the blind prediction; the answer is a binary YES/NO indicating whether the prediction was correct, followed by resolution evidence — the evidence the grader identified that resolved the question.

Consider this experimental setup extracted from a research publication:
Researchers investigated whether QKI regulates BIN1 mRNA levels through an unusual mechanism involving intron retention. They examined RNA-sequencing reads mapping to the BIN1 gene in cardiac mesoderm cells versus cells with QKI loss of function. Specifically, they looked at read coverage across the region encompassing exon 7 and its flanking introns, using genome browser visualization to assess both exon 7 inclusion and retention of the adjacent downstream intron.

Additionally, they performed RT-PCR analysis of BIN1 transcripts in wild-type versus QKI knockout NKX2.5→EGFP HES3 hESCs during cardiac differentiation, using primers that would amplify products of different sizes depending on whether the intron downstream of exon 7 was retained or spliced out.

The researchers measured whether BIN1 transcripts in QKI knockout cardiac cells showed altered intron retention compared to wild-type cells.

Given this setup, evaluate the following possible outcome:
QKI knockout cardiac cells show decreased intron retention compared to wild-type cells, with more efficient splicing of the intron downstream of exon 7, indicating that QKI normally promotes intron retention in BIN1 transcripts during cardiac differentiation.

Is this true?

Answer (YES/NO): NO